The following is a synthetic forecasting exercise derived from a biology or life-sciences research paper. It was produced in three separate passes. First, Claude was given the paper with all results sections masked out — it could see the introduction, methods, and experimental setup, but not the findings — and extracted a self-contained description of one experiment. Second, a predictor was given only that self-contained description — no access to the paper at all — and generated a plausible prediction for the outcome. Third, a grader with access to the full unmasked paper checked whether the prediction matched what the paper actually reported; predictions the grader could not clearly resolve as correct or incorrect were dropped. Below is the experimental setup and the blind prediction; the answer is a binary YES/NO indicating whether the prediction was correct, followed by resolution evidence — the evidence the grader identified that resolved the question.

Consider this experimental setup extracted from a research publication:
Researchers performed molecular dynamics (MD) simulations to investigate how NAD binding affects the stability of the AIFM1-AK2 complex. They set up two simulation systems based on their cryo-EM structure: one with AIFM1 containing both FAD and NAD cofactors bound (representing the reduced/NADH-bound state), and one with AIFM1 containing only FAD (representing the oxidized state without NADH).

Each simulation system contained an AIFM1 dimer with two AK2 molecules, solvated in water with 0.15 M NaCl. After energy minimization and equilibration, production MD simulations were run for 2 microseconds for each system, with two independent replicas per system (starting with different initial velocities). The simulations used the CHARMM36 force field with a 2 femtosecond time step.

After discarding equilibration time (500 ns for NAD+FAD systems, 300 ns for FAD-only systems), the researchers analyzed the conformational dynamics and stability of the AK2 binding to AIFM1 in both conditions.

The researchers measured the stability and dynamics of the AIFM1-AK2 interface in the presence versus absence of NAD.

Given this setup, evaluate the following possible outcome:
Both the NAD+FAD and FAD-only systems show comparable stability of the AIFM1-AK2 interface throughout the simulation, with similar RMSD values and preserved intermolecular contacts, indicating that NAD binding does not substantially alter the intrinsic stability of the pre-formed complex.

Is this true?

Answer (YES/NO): NO